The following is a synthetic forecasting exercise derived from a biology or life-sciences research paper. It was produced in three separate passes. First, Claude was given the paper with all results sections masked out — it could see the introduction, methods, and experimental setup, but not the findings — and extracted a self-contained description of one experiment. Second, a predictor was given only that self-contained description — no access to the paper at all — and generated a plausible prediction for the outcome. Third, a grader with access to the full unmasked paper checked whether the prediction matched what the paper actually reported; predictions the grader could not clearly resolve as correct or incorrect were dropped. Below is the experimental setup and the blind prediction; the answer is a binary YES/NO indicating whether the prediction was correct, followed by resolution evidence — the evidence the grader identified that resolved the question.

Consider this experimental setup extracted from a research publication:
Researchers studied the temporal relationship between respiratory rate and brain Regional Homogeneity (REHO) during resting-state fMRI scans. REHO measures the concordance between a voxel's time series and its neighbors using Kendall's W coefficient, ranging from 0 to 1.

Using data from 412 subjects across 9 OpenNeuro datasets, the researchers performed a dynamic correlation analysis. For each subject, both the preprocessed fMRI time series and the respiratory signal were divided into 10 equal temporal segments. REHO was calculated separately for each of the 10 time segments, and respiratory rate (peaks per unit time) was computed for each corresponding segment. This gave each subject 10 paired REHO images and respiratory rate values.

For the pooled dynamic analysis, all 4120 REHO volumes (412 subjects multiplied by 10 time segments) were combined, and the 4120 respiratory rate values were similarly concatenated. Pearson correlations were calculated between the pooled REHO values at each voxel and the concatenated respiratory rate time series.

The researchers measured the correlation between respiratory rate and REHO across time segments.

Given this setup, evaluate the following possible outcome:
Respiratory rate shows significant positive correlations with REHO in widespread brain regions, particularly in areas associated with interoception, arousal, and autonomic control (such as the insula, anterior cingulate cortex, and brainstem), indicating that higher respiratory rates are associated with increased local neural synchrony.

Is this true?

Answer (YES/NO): NO